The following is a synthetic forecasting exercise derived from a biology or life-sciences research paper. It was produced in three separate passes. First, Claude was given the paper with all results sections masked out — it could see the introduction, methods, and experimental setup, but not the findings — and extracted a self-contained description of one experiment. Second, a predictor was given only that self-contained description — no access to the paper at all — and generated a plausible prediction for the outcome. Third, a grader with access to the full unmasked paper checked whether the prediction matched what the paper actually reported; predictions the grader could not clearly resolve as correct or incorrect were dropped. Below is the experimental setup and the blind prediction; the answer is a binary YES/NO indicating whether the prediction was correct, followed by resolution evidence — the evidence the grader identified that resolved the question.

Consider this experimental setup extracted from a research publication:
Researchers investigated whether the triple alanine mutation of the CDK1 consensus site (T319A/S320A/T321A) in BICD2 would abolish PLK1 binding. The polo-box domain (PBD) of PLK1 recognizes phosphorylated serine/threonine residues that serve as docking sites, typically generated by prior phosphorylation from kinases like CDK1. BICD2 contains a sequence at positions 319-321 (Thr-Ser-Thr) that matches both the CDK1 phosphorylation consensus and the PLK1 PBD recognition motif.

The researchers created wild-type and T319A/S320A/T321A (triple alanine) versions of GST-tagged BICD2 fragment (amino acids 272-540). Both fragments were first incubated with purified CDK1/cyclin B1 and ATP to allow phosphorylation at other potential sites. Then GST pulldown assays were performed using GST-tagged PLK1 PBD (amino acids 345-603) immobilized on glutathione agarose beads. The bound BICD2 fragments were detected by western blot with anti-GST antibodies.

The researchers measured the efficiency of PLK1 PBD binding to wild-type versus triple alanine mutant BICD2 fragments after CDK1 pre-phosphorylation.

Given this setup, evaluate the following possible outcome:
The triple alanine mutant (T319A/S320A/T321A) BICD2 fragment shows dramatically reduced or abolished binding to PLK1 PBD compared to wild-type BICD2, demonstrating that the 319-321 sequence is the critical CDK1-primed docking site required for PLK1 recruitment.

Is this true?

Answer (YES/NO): YES